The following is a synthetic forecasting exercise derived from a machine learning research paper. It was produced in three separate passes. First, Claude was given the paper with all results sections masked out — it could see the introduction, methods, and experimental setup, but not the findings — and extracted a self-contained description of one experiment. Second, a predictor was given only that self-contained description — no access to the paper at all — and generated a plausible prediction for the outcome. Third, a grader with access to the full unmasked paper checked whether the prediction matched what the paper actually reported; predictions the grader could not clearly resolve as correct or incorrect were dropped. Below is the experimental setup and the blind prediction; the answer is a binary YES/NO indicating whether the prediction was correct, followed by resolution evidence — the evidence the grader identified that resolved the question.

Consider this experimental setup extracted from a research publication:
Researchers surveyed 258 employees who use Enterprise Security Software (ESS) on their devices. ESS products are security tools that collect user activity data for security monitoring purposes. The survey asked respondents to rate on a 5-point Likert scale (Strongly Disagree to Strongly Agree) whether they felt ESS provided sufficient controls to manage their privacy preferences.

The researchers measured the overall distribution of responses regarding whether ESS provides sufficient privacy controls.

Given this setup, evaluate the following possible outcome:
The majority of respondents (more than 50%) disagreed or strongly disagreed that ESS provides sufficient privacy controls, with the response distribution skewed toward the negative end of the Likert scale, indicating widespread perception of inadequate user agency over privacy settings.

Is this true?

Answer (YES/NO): NO